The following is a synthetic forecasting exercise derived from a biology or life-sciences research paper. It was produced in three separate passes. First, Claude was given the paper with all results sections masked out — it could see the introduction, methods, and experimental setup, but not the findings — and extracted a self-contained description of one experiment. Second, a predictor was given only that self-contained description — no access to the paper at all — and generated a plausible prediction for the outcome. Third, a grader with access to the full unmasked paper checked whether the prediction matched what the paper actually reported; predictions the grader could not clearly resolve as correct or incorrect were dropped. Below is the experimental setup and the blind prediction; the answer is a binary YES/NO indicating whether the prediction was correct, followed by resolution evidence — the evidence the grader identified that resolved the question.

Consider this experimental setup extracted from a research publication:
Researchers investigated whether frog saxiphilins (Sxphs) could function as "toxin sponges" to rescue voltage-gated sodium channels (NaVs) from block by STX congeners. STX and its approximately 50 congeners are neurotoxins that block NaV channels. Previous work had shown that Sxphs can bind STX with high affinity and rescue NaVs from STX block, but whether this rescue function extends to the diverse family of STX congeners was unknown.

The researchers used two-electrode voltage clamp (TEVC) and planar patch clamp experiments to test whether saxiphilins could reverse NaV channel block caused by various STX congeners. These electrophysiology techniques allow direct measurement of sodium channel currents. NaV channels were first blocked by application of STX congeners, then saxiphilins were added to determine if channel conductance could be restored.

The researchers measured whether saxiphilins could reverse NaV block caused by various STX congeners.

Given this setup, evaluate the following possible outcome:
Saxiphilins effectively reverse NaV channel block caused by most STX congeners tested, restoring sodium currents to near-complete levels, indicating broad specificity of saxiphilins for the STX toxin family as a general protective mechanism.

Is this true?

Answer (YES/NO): YES